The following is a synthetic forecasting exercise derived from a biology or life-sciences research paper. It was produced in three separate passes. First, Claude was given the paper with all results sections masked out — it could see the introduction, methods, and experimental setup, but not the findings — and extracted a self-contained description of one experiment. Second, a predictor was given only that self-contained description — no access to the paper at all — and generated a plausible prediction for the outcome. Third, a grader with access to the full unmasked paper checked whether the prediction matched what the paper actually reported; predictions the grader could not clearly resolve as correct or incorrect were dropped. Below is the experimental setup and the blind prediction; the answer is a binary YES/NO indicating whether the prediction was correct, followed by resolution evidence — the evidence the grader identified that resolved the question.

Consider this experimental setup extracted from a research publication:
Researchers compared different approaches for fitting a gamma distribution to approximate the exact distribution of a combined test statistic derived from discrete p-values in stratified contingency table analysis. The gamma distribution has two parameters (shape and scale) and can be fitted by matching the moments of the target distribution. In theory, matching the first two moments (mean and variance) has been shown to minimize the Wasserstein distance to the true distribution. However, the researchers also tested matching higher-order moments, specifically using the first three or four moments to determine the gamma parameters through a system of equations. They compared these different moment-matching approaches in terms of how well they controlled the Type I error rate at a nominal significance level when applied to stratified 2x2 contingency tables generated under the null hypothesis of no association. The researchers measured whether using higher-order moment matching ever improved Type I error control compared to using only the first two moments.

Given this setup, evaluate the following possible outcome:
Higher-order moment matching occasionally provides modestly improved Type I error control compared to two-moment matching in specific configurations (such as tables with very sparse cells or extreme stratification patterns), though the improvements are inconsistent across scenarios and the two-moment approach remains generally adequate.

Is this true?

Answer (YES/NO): NO